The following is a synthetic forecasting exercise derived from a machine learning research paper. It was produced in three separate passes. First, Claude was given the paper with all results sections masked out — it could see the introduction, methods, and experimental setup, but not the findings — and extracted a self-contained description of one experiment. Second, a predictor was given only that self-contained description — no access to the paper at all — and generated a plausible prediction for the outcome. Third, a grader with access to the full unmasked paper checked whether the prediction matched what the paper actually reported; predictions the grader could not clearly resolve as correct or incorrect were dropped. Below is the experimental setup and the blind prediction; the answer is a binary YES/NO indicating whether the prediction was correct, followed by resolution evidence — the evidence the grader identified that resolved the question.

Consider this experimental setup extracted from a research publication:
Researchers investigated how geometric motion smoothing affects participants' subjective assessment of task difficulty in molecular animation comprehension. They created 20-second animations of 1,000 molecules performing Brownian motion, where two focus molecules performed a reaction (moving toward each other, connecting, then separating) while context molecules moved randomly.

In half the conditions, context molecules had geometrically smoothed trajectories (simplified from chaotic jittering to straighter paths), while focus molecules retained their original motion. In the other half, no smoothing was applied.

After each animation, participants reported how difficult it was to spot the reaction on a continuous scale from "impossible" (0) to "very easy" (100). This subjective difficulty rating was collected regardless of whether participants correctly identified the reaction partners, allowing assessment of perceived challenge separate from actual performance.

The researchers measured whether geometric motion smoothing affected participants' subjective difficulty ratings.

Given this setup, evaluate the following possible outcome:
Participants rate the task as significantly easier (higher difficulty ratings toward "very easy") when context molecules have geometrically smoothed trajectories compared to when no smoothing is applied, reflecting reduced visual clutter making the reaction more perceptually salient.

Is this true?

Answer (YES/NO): YES